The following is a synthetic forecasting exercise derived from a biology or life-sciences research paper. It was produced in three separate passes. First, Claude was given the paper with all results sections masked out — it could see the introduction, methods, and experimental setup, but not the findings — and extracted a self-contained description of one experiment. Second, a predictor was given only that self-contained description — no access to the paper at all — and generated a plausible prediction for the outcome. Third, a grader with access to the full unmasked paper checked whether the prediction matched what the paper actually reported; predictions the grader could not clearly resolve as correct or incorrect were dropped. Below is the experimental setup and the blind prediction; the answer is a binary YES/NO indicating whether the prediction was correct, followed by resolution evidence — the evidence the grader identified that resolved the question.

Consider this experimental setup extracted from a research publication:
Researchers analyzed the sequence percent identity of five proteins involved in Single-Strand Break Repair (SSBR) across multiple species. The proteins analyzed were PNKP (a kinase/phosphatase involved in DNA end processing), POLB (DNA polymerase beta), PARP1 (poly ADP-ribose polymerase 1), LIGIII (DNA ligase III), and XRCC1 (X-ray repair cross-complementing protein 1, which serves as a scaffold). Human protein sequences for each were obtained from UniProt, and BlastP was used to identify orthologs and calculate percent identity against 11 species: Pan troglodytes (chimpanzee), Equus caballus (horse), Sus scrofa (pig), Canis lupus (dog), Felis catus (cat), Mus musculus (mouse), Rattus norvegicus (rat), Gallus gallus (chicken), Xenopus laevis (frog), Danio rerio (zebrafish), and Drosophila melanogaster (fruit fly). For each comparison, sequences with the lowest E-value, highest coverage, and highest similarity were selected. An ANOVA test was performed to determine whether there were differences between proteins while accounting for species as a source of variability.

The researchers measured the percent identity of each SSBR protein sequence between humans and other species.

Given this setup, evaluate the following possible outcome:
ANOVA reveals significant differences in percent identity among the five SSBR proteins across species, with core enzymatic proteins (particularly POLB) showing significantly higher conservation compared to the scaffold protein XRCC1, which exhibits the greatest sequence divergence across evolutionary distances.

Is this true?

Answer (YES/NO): NO